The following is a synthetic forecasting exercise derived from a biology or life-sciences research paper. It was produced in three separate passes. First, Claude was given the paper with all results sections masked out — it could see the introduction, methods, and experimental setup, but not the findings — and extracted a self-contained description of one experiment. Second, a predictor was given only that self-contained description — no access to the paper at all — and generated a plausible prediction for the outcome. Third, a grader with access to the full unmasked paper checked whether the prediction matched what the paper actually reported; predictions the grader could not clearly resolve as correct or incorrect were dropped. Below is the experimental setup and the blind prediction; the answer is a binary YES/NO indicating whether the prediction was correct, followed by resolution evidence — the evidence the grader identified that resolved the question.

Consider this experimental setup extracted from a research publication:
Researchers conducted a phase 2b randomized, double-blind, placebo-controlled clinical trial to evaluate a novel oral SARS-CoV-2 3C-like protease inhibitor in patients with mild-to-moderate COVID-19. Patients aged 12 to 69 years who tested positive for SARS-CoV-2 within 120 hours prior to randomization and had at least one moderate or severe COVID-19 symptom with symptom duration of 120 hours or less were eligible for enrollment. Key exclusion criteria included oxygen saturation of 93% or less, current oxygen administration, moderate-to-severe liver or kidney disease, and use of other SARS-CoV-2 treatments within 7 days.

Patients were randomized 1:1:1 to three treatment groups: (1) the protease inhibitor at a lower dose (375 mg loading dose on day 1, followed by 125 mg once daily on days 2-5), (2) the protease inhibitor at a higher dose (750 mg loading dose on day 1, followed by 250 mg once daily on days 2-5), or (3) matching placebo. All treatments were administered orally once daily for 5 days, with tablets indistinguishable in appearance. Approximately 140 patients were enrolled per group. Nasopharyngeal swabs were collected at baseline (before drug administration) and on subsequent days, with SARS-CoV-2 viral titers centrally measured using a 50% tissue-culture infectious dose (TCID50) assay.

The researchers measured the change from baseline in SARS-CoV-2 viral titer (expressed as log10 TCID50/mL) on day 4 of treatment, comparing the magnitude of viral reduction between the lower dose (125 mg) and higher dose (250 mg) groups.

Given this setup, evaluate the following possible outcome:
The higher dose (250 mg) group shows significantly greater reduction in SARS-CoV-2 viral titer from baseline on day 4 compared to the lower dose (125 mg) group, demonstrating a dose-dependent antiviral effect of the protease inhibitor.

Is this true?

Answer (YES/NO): NO